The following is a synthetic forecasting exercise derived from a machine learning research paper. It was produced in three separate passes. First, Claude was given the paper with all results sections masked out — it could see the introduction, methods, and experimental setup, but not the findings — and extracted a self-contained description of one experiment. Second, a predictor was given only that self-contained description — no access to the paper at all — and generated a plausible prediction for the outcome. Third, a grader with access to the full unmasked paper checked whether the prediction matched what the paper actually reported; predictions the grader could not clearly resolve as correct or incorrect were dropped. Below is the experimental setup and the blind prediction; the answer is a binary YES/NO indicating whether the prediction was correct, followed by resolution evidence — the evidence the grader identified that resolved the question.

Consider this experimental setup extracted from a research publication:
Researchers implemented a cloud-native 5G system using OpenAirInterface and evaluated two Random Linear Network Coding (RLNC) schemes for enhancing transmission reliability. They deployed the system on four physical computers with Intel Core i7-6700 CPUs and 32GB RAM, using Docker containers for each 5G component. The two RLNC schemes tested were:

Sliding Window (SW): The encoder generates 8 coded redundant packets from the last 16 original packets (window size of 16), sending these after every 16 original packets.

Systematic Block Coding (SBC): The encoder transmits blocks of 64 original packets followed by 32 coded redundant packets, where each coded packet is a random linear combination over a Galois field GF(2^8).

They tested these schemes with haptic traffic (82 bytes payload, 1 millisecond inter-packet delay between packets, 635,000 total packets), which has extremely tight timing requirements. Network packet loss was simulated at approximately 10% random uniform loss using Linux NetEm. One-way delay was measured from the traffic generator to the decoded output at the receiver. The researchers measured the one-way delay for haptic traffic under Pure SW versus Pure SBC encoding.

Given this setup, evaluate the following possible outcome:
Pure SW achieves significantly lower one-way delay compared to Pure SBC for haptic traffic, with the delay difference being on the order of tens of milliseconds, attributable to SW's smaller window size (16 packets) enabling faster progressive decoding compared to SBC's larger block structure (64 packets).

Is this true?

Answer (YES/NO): YES